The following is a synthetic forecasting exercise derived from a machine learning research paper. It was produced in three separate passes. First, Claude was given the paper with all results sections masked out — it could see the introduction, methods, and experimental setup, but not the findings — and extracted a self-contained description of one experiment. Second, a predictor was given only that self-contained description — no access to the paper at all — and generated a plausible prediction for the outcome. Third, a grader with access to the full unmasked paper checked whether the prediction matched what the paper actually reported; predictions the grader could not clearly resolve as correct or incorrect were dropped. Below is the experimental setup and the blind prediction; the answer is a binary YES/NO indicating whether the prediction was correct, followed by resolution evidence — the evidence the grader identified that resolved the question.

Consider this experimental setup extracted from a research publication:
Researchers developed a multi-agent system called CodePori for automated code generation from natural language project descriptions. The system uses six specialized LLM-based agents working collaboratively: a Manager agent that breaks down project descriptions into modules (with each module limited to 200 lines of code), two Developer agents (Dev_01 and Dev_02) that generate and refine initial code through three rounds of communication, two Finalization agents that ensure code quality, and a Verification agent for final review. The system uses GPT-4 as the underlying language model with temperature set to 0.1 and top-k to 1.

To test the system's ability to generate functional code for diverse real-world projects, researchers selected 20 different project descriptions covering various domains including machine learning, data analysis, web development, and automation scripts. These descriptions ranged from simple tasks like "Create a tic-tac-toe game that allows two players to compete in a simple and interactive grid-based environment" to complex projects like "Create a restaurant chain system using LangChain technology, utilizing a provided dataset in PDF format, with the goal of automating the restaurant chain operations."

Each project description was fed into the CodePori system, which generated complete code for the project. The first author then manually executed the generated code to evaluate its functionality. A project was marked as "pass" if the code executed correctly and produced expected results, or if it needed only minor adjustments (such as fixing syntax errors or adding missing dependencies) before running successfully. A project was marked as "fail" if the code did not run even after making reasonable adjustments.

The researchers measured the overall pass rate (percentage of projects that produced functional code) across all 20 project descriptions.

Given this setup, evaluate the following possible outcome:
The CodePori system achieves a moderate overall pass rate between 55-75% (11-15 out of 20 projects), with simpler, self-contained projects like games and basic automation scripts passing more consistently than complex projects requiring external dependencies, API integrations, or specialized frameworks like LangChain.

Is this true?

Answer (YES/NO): NO